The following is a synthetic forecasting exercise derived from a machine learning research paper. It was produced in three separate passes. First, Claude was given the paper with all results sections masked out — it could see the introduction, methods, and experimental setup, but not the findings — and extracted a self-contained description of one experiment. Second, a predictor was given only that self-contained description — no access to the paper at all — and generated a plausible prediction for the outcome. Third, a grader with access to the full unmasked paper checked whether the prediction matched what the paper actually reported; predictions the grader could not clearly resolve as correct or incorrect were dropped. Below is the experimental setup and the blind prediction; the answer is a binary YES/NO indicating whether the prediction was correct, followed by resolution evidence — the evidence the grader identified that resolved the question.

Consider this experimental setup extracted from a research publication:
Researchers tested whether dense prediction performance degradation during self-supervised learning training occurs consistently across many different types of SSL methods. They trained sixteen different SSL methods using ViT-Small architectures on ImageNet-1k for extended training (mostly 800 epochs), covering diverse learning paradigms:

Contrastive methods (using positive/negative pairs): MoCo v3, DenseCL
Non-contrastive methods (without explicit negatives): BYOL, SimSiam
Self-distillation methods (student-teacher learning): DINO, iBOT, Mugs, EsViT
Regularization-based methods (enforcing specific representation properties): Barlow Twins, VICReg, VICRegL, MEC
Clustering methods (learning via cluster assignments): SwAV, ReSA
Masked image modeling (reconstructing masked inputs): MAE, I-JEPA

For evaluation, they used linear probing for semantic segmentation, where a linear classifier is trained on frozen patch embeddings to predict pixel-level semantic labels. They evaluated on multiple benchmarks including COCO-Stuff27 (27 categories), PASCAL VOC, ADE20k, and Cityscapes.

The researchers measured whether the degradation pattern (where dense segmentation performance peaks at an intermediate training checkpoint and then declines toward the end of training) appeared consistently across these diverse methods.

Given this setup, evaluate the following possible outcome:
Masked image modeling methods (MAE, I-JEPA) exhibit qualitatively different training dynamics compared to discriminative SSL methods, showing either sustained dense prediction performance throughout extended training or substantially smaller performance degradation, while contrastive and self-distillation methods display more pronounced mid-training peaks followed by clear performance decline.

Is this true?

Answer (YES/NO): NO